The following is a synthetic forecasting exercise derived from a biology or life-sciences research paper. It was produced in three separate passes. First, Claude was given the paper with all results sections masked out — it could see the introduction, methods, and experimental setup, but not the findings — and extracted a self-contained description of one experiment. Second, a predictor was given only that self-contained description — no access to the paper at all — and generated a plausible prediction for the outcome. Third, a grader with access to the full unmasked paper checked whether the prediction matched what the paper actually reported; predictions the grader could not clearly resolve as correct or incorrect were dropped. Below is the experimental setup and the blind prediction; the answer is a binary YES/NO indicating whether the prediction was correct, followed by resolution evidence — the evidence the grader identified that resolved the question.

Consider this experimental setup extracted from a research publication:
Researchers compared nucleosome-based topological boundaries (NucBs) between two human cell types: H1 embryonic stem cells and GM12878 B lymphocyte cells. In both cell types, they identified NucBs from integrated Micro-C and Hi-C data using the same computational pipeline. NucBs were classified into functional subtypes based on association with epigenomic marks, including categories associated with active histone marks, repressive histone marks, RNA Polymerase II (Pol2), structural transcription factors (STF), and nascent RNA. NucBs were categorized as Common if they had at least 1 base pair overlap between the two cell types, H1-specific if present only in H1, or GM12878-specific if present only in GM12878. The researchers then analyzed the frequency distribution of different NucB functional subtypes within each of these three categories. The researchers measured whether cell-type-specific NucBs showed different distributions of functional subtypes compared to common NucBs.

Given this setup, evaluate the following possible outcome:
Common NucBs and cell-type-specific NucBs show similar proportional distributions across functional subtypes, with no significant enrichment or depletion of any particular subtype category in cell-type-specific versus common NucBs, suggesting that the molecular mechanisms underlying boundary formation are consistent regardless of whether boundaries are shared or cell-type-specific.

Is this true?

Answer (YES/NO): NO